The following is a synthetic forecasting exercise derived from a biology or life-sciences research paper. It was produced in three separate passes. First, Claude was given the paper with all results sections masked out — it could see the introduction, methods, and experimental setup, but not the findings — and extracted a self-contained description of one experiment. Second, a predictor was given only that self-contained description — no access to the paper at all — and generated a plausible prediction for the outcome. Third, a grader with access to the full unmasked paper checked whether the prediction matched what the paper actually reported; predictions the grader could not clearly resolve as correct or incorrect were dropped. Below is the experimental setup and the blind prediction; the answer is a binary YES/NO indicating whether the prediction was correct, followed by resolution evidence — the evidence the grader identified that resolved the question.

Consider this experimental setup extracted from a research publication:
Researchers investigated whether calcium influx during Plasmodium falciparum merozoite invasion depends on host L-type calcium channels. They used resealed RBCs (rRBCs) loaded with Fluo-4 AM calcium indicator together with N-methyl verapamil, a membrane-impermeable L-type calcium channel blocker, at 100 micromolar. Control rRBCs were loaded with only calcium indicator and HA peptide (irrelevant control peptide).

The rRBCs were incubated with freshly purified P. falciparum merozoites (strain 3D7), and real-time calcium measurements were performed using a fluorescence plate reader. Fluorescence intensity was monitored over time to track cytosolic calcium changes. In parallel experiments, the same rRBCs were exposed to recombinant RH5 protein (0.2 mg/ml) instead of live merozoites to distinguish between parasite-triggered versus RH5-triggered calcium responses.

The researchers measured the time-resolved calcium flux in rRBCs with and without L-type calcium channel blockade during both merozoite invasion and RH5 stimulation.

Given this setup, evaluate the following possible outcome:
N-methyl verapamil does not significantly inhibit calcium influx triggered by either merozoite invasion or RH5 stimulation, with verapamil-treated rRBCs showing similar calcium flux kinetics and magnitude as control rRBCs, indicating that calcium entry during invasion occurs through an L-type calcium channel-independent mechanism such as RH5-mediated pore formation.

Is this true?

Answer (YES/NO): NO